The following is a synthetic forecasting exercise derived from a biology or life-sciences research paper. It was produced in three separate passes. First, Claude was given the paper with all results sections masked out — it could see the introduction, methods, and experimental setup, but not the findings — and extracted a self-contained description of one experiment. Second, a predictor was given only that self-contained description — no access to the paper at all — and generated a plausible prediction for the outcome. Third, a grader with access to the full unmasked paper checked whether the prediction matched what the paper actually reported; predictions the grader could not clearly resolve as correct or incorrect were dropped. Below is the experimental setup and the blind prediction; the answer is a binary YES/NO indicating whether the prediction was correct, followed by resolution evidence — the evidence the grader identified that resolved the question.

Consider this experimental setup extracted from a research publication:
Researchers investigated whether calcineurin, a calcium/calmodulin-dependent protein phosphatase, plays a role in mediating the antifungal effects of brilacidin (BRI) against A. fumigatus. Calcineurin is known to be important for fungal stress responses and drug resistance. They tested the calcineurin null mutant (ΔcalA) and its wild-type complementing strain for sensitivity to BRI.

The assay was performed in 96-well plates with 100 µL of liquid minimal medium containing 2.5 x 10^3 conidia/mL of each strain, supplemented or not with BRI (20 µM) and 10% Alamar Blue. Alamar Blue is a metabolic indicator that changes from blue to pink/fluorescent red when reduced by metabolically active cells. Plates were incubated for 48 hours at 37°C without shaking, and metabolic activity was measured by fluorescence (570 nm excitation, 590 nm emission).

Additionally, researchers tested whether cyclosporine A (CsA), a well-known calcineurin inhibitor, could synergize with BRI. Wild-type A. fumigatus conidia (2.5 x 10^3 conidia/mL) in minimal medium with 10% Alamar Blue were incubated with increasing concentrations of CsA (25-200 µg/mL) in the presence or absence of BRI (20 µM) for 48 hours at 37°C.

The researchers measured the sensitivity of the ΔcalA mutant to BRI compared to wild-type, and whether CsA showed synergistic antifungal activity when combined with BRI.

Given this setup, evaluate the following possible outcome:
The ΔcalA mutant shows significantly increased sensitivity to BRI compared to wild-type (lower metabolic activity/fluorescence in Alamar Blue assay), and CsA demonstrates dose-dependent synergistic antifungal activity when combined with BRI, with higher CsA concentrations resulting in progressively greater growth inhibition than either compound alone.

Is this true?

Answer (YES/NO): NO